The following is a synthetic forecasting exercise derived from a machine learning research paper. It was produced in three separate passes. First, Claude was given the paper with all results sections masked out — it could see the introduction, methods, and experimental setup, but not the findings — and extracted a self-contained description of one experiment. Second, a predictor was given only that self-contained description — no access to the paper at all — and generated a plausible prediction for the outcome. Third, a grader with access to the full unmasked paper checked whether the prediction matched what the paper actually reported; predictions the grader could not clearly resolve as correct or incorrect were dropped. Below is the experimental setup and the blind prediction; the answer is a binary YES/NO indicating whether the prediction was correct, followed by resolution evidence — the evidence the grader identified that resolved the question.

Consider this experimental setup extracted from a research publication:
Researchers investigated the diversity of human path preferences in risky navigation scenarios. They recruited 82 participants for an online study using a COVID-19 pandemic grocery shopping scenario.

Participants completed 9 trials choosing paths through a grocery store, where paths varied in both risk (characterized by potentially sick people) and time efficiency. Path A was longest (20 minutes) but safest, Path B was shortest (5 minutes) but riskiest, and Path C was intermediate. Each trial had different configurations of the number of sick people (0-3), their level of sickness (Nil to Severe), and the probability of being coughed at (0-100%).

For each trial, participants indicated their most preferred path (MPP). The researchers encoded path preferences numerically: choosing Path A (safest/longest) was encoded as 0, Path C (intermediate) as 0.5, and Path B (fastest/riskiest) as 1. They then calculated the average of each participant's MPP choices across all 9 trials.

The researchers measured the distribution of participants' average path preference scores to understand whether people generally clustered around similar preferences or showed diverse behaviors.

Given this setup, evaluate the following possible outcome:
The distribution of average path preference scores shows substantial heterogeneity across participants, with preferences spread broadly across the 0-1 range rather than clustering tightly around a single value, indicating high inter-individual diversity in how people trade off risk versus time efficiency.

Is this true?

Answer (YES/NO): YES